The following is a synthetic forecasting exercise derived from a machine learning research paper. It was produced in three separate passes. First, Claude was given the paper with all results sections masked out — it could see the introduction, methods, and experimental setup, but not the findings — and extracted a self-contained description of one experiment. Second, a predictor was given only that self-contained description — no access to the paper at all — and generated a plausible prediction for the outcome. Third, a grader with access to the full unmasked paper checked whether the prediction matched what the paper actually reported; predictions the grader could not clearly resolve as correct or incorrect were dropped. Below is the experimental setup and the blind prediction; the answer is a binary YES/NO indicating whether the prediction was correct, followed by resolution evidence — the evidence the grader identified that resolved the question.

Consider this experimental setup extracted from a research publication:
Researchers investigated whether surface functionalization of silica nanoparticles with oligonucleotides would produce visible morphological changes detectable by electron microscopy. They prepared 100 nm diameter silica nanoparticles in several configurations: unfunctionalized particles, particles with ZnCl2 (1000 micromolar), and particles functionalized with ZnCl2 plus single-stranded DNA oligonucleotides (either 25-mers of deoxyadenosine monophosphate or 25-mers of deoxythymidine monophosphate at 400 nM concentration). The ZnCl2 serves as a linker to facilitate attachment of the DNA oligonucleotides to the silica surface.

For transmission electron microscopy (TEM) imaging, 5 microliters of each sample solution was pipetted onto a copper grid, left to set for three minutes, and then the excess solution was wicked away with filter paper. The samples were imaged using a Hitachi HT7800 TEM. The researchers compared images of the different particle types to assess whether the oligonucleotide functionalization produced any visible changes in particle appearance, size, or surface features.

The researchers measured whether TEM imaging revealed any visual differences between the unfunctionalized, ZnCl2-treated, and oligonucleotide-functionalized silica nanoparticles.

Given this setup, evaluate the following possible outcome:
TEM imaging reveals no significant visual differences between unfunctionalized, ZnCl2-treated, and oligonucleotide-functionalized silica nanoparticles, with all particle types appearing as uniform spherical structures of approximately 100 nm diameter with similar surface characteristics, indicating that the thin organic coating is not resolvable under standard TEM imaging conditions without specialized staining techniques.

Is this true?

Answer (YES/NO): YES